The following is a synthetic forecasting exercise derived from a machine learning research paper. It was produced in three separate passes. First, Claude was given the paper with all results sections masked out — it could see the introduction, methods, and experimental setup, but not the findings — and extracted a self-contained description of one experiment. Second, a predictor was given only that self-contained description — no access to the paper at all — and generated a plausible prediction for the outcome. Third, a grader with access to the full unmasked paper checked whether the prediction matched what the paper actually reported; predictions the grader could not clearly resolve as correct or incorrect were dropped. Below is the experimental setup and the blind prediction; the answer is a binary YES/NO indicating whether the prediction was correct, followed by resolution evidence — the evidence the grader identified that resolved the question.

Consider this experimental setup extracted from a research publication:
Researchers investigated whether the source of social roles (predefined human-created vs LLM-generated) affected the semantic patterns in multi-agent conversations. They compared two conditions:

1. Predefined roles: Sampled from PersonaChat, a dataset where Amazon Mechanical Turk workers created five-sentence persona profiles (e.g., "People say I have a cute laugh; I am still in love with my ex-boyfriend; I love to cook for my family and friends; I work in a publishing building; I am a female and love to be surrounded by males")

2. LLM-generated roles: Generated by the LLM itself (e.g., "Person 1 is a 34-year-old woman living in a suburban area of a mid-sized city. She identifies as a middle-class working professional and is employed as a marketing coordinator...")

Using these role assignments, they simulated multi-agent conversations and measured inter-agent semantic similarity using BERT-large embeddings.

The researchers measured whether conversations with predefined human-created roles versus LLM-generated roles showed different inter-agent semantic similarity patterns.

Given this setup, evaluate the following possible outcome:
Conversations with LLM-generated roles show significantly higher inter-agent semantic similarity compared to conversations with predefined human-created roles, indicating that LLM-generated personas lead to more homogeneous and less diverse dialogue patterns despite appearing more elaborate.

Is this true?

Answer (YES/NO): YES